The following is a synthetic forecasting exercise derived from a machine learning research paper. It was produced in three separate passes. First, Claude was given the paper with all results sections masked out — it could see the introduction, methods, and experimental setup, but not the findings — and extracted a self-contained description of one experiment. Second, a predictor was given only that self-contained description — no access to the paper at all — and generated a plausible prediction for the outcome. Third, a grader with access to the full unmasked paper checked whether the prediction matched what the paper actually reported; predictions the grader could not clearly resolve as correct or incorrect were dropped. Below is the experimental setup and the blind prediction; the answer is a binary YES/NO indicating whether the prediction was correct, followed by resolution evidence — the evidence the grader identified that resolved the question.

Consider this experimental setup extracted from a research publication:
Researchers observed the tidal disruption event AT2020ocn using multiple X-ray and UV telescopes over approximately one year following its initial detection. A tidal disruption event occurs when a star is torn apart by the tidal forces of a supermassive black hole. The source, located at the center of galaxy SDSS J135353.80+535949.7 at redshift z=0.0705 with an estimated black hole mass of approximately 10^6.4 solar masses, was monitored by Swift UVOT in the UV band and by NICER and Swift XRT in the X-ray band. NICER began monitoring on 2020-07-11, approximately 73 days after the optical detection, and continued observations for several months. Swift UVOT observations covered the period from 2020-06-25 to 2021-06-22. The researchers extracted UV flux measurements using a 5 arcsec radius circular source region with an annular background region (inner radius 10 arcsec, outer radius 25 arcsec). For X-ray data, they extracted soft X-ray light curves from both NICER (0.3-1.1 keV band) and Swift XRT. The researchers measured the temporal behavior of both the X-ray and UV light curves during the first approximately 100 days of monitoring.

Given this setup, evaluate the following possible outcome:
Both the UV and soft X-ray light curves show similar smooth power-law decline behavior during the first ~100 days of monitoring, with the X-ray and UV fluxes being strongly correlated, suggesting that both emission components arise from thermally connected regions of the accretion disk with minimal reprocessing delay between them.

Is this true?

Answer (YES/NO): NO